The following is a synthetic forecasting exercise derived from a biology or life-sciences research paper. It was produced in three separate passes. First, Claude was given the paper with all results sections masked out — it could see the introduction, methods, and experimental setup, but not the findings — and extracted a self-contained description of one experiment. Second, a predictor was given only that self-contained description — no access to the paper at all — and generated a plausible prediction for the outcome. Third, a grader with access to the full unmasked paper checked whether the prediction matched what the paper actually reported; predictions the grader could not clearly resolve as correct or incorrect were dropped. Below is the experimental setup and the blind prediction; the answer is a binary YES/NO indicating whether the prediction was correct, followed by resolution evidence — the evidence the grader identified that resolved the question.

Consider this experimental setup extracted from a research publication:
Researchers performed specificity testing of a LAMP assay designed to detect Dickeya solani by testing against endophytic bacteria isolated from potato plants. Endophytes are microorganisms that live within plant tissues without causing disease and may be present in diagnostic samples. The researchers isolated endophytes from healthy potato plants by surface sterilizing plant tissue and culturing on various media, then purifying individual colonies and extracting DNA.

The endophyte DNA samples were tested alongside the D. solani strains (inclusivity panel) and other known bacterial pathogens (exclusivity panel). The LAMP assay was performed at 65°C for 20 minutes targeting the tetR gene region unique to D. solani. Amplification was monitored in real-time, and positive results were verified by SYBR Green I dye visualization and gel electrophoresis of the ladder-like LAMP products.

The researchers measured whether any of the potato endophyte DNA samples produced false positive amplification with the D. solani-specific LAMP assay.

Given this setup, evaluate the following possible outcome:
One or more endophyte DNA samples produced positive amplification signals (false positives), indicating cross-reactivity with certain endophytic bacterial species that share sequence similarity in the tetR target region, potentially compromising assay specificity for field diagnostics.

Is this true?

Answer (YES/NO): NO